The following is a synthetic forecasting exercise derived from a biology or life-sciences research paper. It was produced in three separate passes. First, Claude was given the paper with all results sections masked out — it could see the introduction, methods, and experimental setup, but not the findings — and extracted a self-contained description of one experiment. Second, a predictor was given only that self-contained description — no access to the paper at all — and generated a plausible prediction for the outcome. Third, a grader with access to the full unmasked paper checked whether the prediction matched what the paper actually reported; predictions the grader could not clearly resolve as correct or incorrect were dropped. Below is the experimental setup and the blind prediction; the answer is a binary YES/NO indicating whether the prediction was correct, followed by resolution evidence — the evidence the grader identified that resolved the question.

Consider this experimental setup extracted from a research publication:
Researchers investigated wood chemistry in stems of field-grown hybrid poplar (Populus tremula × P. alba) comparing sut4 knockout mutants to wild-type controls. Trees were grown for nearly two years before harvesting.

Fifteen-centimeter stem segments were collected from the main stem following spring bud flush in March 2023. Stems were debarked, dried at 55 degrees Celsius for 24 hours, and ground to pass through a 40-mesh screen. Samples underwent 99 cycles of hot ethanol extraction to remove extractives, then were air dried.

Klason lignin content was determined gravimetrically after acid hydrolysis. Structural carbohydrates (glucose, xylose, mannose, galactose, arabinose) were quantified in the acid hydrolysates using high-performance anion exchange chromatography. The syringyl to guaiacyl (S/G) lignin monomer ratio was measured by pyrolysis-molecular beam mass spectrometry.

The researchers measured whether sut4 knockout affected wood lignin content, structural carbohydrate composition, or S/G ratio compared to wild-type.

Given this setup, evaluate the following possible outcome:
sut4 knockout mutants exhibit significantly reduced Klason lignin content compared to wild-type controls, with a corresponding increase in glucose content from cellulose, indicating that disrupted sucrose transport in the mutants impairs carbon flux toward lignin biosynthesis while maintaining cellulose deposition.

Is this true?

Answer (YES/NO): NO